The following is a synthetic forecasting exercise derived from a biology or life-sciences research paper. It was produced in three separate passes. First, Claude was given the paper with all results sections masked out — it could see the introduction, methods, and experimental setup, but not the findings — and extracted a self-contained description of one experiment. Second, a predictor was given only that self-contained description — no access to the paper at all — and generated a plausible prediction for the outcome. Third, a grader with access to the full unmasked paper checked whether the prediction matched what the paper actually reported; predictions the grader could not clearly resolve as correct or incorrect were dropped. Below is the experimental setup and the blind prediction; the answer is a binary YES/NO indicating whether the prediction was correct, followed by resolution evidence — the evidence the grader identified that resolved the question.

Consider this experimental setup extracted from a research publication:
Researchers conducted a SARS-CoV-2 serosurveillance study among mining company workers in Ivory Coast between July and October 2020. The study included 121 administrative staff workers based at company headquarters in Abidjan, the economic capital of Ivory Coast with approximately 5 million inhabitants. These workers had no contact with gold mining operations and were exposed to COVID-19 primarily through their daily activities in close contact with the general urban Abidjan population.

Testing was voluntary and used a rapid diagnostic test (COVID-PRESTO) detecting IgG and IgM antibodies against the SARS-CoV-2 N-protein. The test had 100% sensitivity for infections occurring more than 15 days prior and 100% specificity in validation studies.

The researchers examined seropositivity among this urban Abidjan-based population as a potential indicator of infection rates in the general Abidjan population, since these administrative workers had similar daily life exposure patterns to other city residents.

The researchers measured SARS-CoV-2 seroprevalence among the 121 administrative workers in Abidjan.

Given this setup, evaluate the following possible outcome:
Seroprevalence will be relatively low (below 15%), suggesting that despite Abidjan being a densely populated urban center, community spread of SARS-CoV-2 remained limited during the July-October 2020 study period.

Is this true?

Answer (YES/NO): NO